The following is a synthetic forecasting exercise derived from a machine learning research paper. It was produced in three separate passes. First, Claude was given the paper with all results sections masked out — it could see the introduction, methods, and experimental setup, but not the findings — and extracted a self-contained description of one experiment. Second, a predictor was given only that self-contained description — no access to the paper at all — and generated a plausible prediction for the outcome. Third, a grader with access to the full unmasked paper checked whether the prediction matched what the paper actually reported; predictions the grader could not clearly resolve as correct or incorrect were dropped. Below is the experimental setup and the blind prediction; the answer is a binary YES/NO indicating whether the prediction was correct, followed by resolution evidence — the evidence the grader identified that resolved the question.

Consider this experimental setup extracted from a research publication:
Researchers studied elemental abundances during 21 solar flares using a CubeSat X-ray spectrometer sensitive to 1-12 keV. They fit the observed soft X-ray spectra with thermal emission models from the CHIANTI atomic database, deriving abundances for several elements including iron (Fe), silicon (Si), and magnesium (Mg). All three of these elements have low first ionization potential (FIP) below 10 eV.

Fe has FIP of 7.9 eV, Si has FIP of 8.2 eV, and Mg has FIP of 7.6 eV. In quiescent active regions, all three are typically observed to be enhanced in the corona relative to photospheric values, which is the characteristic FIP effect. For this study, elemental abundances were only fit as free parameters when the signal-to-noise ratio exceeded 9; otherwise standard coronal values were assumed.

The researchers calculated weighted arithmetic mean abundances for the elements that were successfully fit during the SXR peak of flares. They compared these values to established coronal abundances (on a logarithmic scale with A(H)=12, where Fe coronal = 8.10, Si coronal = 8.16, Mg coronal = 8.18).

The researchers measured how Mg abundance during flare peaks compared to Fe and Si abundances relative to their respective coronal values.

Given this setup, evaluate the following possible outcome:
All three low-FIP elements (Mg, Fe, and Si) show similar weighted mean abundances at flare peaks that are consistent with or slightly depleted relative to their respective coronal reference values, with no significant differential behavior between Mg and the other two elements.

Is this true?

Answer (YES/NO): NO